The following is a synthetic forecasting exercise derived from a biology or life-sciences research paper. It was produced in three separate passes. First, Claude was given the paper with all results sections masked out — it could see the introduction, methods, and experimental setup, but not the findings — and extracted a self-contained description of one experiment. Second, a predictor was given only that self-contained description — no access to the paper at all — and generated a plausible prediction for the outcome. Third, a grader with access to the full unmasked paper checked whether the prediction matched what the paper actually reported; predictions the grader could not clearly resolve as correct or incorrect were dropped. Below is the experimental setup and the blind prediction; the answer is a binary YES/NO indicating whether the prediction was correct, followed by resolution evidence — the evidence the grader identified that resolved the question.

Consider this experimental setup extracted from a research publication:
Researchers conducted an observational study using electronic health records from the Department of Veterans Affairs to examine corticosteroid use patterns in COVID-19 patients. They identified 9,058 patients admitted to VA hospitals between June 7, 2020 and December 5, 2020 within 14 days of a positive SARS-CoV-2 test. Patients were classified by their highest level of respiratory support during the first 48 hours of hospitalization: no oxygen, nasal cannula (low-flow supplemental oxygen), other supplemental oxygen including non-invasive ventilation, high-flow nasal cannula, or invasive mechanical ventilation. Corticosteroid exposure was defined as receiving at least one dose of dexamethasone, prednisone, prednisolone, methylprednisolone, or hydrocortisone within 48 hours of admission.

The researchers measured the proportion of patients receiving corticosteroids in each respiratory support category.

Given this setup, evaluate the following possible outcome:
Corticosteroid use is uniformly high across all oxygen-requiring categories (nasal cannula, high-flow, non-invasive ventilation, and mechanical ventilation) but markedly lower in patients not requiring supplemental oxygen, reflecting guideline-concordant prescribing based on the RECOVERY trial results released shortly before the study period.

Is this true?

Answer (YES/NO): NO